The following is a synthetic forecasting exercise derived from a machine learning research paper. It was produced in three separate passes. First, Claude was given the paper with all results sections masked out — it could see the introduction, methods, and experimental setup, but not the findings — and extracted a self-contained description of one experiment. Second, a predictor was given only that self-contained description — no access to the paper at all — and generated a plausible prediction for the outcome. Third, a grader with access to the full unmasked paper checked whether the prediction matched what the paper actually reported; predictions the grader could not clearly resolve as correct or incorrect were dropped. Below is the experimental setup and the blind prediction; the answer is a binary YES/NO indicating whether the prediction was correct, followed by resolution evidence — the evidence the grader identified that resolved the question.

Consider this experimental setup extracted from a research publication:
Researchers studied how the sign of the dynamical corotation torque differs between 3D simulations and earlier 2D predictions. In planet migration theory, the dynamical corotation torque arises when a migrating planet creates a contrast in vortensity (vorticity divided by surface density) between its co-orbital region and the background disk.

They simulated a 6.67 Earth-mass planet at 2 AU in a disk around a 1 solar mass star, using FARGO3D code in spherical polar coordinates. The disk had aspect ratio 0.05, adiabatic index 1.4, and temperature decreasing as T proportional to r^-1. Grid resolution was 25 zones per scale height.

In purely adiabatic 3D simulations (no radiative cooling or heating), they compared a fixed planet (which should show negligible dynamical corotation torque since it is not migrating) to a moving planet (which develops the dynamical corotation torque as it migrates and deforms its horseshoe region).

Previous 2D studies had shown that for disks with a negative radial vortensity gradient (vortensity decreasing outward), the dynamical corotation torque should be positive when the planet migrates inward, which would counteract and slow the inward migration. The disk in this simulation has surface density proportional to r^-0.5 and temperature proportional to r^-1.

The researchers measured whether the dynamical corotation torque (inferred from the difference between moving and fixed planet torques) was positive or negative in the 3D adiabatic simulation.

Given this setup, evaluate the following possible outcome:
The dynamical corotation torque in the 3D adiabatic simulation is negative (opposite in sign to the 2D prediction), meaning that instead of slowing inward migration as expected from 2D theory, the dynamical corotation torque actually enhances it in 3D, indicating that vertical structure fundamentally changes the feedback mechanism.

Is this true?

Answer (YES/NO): YES